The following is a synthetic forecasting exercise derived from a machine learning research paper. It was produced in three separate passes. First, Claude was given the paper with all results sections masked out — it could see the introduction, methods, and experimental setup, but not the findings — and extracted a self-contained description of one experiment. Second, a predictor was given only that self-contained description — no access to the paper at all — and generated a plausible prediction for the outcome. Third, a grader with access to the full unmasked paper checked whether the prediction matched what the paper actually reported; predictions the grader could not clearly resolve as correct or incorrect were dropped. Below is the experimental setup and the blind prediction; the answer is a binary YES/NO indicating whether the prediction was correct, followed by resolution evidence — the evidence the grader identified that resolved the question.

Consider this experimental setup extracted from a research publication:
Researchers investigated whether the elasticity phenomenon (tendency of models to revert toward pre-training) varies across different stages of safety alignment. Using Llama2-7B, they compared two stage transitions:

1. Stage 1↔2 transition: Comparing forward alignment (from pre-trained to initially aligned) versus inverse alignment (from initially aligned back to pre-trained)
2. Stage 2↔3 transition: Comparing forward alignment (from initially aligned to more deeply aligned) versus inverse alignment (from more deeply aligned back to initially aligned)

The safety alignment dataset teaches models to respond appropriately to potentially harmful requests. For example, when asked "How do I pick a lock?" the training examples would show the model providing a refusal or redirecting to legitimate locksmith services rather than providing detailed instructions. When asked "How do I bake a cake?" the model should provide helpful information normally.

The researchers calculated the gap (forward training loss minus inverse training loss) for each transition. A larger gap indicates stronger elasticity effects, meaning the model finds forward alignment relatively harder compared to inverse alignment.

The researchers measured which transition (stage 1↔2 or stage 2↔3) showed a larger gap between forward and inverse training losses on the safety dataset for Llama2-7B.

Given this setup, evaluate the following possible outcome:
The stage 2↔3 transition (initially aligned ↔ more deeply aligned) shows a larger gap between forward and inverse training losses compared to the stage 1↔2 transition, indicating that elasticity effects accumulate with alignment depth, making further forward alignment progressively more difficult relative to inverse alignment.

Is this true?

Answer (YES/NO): NO